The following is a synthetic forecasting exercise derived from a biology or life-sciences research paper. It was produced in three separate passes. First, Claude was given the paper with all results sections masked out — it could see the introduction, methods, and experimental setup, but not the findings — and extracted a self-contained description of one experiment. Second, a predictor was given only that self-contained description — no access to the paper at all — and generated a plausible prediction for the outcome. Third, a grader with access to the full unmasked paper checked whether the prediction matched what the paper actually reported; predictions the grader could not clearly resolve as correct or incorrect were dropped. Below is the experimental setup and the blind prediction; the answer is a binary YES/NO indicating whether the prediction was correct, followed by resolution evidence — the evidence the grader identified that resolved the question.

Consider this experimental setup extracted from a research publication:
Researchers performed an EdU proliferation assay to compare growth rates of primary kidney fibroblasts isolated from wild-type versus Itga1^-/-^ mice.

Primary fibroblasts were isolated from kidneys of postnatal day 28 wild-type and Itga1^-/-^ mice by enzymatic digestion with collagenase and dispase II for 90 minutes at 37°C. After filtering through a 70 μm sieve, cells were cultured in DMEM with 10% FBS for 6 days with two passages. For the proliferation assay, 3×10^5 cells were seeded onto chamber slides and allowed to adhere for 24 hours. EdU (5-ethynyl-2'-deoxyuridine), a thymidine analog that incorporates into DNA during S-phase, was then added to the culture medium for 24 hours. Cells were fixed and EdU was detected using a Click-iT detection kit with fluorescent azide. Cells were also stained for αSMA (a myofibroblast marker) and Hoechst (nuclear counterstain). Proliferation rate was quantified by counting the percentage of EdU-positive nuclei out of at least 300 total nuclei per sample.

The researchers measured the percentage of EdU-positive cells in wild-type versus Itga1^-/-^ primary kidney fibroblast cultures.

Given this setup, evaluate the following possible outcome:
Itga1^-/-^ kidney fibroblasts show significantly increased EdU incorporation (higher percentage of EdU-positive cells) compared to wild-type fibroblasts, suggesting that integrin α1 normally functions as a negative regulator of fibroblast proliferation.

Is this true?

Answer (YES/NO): NO